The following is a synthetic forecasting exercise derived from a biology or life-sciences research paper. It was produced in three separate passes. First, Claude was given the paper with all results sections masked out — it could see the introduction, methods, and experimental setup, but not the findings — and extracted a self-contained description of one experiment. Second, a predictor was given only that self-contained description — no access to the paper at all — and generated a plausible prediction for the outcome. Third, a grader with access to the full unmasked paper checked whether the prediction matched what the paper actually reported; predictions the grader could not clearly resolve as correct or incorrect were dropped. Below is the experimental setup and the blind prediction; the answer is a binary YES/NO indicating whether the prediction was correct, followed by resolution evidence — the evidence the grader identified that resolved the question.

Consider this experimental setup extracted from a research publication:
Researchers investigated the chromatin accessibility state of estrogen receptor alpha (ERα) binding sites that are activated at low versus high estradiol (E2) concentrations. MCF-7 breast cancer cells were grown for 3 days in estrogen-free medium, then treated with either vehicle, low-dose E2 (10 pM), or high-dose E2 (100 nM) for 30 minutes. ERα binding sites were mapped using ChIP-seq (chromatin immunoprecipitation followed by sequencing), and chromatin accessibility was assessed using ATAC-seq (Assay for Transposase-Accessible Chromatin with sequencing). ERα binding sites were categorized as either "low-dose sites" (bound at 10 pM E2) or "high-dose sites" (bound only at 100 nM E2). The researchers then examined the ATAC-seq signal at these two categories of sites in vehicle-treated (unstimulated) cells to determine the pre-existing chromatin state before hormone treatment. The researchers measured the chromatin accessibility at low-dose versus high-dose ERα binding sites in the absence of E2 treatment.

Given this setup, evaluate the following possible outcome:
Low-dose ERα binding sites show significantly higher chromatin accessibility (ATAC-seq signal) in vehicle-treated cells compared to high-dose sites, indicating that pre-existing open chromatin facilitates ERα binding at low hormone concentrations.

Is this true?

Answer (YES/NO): YES